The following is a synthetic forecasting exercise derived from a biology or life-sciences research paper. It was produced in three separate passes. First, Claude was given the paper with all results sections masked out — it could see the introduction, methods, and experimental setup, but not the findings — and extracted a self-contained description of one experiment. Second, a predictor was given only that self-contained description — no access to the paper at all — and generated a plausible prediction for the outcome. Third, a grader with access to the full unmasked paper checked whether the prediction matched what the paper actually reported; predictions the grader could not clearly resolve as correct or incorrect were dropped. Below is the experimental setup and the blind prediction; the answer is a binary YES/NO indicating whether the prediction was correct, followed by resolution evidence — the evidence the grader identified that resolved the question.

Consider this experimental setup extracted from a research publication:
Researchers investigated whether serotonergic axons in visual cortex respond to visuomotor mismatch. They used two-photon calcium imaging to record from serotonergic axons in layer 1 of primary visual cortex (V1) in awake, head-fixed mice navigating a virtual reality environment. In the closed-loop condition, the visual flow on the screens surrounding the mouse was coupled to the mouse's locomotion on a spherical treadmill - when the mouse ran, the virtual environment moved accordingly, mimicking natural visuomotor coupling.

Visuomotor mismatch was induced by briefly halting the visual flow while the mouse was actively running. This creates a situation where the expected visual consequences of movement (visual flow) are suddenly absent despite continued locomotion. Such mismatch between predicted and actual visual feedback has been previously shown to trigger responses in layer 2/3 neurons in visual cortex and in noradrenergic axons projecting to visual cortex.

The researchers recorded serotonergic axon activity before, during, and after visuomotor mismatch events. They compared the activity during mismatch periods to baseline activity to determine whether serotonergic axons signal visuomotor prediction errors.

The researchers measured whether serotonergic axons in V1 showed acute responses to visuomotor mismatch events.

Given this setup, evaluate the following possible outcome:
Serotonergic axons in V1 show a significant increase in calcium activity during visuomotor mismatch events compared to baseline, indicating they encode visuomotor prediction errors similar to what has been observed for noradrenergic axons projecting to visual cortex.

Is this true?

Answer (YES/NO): NO